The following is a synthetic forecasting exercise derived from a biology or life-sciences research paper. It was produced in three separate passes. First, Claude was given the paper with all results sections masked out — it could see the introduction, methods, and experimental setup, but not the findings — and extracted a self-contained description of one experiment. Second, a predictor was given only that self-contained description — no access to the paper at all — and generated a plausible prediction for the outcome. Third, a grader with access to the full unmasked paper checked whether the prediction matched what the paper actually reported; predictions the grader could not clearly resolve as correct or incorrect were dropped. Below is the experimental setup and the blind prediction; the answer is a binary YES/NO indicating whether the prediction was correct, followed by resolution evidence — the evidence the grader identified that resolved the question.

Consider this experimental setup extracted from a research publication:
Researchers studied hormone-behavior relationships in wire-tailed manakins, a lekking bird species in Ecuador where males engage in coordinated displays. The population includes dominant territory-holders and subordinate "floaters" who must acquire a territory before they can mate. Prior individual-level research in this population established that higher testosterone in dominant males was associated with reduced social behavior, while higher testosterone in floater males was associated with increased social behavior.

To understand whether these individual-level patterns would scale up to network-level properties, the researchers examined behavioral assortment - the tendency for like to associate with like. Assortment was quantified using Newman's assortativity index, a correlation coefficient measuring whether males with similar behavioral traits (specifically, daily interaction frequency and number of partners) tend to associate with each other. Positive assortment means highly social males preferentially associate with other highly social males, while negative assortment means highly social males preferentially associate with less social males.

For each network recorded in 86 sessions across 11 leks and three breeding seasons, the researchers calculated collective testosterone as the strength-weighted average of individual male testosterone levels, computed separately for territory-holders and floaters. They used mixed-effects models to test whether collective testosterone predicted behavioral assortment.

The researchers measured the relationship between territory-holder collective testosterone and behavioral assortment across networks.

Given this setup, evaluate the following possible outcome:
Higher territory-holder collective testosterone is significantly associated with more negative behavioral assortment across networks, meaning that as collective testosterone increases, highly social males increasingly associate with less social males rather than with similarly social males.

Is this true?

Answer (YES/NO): YES